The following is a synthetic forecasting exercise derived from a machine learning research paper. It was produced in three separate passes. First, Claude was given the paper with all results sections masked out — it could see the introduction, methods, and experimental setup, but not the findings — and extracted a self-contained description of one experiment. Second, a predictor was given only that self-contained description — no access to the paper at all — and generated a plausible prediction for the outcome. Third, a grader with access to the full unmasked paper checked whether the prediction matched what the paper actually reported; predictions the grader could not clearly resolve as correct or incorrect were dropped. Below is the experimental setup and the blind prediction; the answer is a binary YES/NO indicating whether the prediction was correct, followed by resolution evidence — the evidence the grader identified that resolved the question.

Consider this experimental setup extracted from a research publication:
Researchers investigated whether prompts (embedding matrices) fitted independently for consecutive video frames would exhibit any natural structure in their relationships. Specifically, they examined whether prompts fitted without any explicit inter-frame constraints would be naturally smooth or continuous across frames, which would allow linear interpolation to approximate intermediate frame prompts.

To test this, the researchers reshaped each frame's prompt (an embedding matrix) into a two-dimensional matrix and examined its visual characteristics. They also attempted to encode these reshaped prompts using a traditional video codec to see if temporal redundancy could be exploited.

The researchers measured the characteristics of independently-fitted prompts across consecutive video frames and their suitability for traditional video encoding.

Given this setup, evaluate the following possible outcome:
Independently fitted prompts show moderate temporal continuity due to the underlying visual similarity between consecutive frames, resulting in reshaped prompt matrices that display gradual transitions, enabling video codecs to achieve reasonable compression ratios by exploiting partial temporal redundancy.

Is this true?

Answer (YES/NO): NO